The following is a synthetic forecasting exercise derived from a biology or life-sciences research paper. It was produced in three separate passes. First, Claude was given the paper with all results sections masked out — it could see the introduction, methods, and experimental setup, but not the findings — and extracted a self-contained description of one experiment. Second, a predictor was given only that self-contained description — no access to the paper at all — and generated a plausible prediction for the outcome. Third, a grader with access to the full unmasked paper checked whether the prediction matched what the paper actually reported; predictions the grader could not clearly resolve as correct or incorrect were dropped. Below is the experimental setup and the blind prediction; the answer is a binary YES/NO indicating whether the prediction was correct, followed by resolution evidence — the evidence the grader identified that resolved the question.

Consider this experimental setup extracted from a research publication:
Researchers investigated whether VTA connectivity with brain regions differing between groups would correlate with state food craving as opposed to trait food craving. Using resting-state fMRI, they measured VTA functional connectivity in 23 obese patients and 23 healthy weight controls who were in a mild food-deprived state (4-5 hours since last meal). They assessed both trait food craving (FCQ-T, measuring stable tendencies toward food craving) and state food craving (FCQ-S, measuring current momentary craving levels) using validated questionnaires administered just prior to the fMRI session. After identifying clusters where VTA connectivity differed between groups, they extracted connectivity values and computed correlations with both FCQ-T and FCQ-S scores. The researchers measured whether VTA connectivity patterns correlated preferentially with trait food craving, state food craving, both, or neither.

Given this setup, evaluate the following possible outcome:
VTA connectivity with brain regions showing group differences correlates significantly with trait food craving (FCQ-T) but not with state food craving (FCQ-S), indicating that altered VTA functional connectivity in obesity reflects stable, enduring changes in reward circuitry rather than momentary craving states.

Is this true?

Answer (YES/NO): YES